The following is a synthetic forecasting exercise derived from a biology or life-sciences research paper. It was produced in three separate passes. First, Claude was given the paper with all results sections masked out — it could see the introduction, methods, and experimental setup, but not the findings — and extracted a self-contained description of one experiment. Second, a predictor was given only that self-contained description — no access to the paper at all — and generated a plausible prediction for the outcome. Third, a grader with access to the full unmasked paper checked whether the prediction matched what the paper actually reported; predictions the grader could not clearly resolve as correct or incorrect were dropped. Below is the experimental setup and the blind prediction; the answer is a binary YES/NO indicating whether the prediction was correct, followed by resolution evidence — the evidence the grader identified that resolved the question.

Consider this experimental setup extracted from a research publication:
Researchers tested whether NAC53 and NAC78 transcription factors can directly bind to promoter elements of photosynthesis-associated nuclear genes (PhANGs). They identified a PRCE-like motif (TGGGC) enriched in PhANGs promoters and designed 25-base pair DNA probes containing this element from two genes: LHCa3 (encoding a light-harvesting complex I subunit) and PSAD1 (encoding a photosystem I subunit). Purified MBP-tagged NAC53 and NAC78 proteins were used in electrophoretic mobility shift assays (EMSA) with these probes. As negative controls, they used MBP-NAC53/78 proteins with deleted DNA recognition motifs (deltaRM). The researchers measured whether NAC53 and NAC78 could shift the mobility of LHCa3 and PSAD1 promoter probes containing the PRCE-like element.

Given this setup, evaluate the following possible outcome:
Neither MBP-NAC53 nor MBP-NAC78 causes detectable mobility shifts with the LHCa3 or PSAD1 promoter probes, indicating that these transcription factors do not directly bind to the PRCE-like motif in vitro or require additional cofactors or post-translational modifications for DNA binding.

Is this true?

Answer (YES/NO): NO